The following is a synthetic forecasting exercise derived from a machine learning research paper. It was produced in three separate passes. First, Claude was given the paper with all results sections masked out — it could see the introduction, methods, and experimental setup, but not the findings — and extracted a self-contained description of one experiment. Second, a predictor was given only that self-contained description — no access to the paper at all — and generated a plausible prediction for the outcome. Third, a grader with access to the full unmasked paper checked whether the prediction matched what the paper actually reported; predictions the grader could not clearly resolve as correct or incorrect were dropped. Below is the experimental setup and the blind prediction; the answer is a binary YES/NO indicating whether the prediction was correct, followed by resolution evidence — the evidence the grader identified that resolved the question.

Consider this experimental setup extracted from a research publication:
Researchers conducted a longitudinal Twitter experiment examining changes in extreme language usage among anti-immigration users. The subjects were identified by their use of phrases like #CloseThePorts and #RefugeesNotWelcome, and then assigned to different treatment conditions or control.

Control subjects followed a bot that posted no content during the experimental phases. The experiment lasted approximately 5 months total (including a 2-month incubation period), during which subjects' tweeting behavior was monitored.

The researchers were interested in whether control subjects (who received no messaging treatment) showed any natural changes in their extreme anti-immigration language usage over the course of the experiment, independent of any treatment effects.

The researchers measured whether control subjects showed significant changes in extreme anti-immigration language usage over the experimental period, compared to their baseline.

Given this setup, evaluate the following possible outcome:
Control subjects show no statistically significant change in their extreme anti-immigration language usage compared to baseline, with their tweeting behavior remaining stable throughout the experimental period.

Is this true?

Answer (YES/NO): NO